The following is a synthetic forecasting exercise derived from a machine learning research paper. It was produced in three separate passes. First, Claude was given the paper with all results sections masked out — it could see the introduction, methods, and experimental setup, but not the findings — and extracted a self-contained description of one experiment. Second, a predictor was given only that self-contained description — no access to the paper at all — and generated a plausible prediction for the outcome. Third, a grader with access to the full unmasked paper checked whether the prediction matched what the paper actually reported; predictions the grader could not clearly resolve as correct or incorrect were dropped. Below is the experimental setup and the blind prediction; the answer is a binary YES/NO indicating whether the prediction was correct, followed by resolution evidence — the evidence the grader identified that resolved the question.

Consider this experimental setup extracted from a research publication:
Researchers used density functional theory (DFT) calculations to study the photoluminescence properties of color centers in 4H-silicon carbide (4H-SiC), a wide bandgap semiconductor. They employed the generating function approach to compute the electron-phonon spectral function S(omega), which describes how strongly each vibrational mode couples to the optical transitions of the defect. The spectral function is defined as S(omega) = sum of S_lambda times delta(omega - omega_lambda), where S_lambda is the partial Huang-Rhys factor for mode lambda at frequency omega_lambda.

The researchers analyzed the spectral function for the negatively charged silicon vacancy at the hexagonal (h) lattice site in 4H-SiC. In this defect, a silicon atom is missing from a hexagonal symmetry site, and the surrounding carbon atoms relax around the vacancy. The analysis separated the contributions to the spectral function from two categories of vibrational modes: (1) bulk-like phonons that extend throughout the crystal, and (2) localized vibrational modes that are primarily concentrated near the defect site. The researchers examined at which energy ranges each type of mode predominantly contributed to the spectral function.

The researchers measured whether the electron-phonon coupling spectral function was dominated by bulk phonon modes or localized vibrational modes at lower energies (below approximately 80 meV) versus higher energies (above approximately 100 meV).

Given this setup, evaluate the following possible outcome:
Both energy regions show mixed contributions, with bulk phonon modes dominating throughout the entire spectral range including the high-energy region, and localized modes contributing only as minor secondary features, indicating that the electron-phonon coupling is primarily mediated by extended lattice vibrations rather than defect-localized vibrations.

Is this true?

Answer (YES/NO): NO